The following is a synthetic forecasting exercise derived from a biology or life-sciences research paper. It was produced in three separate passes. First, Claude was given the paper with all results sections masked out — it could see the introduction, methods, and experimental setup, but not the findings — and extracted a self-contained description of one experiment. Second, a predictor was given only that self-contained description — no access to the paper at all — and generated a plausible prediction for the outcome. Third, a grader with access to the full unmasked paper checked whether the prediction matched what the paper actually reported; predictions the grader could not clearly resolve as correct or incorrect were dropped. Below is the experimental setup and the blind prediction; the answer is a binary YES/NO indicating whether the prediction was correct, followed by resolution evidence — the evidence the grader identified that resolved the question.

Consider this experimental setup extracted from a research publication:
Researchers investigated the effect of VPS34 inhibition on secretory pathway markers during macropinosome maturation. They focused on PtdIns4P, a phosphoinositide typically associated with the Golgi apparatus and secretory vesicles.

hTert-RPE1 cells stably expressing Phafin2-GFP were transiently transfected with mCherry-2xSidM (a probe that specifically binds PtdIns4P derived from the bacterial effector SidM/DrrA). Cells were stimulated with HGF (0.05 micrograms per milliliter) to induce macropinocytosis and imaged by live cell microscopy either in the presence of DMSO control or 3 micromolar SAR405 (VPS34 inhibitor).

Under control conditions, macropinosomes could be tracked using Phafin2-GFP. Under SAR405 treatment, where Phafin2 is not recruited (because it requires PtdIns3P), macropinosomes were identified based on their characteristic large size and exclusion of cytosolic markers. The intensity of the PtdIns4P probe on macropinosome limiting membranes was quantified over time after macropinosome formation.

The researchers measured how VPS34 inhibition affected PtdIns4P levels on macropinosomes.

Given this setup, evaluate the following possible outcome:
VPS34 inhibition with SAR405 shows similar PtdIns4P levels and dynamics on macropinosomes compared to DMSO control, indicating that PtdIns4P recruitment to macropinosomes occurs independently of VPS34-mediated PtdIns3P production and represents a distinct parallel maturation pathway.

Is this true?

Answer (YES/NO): NO